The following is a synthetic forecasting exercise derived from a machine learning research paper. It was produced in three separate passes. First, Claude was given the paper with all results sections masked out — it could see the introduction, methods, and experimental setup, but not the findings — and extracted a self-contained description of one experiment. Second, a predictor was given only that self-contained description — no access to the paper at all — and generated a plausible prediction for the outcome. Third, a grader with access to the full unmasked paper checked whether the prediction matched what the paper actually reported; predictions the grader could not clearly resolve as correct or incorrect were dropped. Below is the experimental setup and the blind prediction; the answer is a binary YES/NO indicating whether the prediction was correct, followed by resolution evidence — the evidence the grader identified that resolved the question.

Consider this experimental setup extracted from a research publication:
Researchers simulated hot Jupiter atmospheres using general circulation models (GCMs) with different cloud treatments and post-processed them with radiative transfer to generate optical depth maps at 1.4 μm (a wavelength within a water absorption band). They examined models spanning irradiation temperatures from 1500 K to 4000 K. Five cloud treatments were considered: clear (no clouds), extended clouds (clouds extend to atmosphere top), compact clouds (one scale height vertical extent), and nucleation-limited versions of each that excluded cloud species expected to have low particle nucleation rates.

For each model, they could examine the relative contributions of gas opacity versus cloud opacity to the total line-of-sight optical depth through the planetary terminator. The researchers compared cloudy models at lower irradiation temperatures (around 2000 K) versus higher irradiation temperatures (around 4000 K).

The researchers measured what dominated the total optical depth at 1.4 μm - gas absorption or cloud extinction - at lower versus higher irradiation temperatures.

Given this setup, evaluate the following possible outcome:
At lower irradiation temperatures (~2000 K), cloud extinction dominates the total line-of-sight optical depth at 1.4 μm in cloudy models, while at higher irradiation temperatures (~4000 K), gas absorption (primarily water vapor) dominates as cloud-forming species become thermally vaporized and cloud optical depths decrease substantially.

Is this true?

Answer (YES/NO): YES